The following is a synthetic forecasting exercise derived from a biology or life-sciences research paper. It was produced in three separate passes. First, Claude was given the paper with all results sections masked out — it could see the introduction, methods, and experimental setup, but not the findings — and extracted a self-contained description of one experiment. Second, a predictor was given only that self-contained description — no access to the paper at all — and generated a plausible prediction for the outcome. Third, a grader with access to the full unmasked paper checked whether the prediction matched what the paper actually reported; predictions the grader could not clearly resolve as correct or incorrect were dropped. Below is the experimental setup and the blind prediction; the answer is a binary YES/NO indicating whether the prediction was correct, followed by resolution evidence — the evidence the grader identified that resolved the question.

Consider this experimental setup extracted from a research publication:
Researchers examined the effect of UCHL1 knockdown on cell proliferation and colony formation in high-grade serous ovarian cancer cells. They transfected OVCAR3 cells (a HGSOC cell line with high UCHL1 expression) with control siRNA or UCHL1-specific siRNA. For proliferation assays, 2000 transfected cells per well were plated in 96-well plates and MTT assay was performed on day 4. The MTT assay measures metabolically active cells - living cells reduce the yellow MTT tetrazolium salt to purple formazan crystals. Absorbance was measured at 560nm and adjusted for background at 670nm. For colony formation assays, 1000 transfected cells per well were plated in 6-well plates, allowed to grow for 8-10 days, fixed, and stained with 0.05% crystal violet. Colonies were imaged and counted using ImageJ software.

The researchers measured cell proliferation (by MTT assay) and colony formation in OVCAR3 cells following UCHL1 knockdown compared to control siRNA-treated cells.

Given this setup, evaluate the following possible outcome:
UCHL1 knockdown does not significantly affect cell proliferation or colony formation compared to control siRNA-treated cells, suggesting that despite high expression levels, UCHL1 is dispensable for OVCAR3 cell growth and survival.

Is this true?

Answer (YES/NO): NO